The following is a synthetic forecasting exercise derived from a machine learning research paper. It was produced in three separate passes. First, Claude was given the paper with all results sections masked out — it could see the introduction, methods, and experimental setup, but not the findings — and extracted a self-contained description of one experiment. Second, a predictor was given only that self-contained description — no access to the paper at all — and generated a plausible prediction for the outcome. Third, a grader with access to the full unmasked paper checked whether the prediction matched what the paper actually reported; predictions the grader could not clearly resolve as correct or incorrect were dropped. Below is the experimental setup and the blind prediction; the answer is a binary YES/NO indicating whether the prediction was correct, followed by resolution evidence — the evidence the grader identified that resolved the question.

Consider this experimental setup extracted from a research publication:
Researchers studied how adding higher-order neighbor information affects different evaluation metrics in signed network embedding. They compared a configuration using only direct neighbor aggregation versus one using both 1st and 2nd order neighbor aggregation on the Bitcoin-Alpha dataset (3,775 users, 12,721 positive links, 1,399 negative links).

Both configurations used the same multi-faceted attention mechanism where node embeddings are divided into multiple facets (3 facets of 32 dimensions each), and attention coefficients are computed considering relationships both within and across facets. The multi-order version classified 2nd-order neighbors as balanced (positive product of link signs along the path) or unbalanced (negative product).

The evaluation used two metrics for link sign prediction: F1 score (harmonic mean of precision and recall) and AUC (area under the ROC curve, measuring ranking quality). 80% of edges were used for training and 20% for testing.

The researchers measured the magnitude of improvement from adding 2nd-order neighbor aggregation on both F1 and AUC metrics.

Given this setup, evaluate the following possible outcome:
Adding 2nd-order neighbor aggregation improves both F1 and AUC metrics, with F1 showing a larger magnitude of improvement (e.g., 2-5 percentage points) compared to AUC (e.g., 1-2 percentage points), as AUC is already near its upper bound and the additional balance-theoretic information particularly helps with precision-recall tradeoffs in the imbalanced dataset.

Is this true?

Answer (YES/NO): NO